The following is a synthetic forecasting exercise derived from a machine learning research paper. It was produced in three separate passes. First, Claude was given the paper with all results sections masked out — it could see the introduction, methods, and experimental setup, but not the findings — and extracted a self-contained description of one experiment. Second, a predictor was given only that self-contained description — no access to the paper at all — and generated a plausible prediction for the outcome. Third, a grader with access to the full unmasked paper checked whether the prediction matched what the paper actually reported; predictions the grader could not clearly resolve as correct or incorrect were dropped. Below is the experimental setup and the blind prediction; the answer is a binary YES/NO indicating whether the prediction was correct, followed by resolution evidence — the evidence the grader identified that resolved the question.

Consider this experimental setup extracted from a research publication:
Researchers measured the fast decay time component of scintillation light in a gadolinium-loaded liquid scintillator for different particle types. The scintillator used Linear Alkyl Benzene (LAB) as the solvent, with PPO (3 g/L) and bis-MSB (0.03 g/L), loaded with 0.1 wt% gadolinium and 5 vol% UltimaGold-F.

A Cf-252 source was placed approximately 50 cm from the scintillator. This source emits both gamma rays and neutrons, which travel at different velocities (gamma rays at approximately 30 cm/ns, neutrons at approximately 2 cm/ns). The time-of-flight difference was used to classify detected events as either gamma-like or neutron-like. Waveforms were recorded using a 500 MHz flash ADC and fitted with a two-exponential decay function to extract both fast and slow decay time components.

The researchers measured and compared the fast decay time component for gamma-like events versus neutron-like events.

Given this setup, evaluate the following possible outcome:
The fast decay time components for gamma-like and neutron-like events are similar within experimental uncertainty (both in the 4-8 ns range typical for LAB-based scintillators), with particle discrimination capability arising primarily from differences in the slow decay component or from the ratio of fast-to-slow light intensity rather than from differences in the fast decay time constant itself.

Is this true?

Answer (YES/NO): NO